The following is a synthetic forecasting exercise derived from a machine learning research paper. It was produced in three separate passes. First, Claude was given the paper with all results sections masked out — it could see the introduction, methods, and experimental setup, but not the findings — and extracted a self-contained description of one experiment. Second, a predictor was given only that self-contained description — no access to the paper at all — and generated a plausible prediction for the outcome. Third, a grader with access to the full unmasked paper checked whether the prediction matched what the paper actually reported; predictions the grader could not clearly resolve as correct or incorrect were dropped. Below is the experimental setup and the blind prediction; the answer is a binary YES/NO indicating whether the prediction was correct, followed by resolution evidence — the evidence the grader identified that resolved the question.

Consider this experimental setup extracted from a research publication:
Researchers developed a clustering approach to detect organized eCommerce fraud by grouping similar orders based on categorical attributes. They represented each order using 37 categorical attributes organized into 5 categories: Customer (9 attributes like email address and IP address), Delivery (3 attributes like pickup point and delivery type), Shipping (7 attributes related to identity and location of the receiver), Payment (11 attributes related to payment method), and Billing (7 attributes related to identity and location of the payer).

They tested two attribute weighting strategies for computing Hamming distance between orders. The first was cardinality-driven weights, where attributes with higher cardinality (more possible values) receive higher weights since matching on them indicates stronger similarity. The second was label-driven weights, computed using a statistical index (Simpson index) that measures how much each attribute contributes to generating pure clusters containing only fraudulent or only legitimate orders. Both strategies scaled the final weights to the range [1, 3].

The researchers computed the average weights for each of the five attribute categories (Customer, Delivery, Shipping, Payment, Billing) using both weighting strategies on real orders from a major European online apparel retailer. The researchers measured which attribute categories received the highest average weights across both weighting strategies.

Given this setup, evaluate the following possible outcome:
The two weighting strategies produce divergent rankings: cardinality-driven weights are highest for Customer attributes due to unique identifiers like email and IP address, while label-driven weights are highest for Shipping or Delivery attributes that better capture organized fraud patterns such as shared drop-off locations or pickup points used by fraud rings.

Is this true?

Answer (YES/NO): NO